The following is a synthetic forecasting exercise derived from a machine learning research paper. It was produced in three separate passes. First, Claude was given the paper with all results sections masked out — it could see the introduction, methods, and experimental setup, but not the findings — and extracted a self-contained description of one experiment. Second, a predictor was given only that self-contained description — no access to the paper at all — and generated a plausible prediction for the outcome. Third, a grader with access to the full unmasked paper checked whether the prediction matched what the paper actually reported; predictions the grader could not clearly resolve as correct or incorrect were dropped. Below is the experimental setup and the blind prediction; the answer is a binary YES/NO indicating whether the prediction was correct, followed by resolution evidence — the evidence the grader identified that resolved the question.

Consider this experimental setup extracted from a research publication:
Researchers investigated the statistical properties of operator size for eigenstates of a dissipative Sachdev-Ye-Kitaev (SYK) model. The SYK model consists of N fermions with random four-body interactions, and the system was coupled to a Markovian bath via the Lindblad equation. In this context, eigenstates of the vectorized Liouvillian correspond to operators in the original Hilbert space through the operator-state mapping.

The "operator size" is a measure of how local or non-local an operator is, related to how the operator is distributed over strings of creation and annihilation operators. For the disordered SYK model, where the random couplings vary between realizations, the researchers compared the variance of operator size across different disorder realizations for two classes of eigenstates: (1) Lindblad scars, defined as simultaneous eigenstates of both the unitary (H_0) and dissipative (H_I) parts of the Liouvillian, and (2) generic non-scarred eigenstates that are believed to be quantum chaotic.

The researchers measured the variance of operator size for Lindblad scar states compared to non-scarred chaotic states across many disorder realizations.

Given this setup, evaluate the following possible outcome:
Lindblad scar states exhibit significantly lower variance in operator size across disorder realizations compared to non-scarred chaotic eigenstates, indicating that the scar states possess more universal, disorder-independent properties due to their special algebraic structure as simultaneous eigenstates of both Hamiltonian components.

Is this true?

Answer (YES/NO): YES